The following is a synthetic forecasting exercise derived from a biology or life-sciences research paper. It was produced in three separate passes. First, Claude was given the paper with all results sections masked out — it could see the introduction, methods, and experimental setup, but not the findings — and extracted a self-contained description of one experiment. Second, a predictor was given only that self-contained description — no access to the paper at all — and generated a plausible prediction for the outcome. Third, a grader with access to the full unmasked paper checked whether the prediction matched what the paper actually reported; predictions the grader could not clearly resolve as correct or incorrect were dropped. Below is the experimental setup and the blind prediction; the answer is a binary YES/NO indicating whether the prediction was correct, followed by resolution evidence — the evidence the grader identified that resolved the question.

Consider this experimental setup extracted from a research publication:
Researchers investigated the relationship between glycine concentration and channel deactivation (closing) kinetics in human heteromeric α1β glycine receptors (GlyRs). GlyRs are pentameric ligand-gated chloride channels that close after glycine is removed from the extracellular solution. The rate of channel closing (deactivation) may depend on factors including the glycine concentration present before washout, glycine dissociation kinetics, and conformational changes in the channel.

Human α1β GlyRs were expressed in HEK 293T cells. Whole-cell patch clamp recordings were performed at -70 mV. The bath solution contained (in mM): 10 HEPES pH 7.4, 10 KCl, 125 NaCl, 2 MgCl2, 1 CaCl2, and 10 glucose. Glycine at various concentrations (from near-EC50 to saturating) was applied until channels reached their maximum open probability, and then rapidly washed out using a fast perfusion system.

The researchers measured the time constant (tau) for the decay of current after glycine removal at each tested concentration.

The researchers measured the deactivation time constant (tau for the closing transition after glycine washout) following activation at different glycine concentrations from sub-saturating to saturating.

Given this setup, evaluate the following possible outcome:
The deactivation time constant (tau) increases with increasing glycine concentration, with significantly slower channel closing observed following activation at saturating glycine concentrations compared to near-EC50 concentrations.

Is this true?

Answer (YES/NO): YES